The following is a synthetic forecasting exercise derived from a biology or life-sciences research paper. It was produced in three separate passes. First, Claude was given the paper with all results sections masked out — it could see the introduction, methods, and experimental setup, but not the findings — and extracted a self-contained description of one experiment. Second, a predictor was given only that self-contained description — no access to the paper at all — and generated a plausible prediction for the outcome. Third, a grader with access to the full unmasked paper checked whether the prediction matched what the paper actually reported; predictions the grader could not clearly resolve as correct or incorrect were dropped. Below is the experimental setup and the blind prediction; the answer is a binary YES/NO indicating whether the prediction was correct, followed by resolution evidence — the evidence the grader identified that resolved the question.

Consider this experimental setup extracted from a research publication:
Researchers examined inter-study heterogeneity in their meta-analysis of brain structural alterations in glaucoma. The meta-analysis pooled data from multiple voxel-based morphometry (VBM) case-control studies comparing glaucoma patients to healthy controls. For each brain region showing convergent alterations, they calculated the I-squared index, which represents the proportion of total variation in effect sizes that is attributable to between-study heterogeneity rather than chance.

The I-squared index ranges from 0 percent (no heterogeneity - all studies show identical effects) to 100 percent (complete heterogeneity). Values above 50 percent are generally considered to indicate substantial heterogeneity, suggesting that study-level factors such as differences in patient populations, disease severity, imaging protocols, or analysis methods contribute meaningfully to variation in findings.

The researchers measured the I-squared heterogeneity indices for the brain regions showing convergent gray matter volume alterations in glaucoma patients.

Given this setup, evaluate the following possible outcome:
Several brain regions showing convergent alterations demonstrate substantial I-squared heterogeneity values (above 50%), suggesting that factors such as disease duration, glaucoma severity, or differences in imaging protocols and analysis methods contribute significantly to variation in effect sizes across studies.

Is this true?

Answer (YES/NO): NO